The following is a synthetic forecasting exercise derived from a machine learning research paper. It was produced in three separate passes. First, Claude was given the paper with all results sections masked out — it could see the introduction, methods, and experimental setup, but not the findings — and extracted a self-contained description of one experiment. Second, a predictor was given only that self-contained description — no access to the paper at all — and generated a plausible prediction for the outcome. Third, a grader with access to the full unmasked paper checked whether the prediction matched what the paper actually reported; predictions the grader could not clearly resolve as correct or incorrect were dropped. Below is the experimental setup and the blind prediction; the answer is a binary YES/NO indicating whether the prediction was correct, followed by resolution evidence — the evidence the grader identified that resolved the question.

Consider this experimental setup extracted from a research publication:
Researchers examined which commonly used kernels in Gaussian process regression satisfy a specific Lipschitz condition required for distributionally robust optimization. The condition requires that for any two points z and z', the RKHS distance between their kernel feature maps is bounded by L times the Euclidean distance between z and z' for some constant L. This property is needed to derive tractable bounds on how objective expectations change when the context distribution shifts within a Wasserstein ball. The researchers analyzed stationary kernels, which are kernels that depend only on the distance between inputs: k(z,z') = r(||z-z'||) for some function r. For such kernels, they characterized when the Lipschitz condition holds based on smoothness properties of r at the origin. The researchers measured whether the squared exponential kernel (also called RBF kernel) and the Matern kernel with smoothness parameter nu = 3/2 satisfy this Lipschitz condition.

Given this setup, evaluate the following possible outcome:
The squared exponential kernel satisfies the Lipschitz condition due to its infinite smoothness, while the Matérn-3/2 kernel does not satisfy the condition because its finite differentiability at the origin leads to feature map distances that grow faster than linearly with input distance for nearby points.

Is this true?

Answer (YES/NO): NO